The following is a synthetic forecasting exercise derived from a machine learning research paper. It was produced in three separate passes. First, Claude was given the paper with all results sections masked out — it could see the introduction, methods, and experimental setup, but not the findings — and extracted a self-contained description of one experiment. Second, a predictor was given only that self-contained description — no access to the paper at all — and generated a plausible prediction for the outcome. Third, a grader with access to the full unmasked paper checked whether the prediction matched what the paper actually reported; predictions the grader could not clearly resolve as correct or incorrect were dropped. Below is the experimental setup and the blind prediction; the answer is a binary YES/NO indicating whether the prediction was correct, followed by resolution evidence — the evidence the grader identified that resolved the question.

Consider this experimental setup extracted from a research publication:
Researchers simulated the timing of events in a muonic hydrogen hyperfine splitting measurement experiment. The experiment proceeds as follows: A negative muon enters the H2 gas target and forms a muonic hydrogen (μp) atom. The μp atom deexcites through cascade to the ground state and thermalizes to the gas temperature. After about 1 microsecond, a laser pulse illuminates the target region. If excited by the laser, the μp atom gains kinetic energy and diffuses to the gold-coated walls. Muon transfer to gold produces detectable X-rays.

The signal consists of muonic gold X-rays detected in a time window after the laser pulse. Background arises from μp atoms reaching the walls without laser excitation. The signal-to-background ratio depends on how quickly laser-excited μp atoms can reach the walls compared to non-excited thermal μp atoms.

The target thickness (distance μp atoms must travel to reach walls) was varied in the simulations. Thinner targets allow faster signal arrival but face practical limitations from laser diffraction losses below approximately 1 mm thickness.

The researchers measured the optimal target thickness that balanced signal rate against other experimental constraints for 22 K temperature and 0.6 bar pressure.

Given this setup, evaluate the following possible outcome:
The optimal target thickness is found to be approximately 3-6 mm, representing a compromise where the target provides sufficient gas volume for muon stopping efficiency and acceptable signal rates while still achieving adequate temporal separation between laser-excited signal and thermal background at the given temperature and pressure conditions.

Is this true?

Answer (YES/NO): NO